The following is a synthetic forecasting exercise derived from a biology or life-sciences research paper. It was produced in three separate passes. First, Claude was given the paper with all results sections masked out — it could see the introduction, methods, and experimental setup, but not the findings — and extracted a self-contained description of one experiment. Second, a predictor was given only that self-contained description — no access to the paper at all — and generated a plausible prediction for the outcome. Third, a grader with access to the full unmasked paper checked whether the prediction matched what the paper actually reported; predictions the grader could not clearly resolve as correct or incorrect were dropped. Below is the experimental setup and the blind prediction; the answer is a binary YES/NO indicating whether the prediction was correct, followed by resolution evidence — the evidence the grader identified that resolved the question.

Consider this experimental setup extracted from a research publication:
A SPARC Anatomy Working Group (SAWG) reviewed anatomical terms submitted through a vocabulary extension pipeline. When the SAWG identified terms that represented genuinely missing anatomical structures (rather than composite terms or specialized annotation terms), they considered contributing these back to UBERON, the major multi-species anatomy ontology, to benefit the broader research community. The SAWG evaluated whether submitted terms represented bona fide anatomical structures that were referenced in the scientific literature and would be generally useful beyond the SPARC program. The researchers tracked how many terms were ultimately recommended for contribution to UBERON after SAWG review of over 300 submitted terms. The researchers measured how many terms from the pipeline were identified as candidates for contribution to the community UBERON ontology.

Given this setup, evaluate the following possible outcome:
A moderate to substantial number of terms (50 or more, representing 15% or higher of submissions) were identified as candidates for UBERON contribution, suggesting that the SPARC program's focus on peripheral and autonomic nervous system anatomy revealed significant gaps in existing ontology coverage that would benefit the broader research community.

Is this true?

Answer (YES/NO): NO